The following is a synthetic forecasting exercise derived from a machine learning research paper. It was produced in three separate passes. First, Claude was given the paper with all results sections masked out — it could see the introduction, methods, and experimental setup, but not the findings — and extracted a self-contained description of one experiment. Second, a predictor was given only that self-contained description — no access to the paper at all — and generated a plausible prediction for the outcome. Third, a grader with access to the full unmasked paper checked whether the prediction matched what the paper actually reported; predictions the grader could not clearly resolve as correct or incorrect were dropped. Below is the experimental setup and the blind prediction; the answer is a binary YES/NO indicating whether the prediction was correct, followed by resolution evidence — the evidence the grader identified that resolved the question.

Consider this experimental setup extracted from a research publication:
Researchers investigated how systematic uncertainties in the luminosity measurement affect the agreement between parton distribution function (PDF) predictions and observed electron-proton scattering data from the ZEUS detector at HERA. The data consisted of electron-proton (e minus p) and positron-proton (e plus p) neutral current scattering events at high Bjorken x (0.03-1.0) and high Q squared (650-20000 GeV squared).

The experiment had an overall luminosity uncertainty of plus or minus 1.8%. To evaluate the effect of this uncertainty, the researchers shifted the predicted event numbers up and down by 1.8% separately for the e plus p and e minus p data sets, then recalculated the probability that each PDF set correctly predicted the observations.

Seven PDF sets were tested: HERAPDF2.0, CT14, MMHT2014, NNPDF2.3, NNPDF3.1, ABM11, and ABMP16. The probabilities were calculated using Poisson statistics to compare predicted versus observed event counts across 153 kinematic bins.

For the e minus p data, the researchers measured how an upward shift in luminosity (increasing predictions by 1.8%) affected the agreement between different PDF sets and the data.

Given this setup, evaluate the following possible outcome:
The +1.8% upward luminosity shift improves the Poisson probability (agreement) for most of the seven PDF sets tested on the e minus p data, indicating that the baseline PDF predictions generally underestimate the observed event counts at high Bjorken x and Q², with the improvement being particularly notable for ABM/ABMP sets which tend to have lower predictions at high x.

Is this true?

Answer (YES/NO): NO